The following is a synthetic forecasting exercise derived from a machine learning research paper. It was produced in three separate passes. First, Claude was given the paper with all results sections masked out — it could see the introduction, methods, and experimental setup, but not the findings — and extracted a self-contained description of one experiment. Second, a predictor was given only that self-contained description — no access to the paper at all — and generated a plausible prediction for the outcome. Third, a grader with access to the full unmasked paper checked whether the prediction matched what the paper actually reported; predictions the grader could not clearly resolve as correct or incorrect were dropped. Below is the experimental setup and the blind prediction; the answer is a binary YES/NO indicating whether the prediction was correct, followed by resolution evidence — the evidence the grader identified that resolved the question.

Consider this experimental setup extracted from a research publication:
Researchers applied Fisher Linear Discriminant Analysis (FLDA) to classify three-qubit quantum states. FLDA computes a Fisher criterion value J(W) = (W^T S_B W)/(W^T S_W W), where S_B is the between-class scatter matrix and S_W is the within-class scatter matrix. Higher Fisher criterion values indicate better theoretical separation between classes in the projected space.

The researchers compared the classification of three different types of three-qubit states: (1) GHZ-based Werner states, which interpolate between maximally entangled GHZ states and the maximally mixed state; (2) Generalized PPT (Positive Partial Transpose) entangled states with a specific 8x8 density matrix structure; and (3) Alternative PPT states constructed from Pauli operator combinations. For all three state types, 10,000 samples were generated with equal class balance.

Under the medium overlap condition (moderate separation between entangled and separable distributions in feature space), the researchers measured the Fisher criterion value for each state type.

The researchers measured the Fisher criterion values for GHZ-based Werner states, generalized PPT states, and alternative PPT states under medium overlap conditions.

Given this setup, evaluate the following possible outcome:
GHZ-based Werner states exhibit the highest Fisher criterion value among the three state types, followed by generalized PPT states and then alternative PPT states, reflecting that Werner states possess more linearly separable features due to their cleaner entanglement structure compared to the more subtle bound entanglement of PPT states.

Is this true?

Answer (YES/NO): YES